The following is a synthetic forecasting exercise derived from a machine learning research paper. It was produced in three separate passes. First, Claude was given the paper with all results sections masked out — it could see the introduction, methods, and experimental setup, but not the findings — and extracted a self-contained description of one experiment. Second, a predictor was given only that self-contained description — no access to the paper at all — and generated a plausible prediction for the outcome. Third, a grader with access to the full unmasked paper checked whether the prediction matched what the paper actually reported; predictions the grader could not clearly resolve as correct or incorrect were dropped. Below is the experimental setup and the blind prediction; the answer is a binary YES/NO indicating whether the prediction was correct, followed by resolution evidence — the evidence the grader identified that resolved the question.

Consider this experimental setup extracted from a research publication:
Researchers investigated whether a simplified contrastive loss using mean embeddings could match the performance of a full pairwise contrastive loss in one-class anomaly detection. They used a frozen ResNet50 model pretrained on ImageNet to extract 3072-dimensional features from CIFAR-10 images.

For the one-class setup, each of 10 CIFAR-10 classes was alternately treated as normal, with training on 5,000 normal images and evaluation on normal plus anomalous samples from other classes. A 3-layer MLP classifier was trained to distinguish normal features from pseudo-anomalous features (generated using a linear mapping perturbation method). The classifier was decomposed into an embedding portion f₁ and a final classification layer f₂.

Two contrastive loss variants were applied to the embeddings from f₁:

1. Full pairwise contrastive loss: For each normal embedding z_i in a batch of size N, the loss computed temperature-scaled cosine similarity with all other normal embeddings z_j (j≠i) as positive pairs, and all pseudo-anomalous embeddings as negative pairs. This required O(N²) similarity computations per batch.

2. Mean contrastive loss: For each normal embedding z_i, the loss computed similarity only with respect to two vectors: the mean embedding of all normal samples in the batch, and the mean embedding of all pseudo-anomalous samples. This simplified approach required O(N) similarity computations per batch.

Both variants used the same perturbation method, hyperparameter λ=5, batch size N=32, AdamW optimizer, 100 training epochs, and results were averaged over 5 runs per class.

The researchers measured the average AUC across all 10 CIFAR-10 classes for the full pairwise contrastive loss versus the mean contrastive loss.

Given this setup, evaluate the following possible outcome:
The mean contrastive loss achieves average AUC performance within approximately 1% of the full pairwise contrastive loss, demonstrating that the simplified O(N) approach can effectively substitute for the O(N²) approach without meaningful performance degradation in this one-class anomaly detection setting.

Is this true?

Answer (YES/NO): NO